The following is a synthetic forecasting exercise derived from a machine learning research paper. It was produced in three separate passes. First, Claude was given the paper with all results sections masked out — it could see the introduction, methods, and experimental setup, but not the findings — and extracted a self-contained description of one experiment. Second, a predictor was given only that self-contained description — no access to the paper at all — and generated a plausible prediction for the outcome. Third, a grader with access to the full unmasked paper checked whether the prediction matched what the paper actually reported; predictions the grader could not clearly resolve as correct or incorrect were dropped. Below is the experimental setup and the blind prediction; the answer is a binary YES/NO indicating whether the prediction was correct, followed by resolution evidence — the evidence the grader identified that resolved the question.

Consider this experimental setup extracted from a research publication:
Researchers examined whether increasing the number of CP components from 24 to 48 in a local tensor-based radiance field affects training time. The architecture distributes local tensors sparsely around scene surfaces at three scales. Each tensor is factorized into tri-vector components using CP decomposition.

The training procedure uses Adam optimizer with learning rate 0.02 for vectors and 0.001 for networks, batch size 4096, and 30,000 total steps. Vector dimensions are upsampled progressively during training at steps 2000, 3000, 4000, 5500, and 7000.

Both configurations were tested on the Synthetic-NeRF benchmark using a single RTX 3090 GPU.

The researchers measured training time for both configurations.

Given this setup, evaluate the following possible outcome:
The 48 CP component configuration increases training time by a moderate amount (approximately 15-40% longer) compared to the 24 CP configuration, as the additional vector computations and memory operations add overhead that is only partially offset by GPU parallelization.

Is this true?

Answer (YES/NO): NO